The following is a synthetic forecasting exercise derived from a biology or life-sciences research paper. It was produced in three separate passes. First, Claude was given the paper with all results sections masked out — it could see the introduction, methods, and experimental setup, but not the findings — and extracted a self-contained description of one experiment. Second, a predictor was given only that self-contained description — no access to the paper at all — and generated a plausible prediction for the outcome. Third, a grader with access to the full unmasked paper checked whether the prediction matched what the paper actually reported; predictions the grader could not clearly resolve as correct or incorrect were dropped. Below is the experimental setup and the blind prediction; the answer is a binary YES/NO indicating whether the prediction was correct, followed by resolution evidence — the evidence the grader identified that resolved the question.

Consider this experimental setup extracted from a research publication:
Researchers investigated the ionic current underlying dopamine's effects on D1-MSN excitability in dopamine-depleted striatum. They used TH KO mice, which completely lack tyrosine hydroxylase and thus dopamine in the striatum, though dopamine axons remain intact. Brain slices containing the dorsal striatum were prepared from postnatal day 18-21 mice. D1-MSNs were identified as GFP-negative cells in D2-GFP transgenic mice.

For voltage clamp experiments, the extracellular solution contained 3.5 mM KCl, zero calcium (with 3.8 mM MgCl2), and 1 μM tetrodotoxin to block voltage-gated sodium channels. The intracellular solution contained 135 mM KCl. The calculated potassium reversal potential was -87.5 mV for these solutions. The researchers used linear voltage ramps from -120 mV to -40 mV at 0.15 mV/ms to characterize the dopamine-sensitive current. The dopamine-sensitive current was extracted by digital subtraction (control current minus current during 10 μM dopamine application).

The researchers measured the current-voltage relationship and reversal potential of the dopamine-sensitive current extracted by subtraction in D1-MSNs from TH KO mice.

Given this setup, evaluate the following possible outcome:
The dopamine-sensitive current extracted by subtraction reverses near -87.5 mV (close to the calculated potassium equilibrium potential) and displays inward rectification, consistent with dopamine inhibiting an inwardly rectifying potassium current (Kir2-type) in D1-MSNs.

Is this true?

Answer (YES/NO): YES